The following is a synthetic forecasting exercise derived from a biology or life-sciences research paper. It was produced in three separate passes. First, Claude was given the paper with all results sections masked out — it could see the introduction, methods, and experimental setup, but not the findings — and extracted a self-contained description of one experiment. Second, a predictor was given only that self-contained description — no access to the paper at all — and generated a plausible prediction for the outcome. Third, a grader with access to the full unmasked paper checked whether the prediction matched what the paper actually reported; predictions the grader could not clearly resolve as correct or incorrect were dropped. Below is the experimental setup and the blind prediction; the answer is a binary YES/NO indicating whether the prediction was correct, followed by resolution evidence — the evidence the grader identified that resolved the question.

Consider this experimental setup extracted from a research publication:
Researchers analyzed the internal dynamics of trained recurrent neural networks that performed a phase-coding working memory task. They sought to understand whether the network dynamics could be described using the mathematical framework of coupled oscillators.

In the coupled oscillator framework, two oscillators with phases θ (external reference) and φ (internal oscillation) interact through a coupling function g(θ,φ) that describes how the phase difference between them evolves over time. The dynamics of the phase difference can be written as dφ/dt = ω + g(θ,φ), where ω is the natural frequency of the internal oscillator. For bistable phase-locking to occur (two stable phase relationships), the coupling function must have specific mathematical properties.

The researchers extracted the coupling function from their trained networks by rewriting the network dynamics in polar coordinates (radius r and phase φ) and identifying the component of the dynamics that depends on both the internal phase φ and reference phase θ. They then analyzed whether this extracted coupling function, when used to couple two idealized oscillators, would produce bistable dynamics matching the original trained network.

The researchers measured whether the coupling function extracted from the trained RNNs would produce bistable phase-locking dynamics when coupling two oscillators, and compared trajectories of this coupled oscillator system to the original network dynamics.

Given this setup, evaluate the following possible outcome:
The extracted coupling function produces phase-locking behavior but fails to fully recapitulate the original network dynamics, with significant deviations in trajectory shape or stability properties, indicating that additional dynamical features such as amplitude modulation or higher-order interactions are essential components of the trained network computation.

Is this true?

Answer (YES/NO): NO